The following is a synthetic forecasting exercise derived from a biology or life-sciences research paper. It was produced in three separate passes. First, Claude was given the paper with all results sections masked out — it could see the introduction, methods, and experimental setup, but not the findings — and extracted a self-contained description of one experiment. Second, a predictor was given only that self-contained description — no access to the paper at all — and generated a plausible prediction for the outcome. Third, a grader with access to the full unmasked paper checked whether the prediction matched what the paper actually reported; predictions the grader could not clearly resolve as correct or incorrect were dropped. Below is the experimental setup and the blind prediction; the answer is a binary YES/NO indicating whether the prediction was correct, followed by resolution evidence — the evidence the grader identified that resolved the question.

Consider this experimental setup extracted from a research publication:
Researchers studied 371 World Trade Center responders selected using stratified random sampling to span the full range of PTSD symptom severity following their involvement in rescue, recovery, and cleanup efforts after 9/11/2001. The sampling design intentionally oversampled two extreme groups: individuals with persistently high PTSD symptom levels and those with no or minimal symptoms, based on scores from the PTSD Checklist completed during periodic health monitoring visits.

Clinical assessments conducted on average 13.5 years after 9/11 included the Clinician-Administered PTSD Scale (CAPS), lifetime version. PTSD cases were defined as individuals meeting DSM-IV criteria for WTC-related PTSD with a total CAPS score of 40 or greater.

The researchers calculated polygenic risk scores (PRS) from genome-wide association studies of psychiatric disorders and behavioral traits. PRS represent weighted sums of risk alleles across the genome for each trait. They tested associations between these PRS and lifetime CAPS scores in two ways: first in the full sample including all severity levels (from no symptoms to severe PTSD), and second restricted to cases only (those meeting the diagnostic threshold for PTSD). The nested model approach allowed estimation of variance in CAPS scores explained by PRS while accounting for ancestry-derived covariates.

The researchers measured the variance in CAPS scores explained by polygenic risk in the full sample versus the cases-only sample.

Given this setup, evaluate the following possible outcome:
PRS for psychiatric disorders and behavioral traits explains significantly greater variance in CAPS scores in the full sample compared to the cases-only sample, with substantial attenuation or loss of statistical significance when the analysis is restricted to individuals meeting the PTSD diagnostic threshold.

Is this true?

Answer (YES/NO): NO